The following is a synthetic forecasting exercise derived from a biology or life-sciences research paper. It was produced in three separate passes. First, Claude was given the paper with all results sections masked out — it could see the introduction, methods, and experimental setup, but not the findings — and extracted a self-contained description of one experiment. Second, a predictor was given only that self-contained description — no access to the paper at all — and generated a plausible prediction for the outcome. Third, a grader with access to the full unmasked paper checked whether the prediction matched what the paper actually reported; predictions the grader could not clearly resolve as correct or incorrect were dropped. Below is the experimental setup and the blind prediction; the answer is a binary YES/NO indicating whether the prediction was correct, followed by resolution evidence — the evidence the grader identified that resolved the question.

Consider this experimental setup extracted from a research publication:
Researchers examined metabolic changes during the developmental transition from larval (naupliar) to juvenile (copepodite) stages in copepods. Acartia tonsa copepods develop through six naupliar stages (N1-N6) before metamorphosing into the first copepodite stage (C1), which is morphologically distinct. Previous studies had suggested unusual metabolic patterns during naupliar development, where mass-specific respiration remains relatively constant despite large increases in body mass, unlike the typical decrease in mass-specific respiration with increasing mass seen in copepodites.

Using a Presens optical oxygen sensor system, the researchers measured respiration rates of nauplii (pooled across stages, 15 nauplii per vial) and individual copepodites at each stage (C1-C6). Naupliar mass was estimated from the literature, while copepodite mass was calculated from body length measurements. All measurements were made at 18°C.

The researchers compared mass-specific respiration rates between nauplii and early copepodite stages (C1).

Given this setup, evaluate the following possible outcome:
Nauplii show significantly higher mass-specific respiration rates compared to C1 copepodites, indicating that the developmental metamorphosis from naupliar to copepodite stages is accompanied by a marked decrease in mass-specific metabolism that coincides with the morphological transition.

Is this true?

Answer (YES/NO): NO